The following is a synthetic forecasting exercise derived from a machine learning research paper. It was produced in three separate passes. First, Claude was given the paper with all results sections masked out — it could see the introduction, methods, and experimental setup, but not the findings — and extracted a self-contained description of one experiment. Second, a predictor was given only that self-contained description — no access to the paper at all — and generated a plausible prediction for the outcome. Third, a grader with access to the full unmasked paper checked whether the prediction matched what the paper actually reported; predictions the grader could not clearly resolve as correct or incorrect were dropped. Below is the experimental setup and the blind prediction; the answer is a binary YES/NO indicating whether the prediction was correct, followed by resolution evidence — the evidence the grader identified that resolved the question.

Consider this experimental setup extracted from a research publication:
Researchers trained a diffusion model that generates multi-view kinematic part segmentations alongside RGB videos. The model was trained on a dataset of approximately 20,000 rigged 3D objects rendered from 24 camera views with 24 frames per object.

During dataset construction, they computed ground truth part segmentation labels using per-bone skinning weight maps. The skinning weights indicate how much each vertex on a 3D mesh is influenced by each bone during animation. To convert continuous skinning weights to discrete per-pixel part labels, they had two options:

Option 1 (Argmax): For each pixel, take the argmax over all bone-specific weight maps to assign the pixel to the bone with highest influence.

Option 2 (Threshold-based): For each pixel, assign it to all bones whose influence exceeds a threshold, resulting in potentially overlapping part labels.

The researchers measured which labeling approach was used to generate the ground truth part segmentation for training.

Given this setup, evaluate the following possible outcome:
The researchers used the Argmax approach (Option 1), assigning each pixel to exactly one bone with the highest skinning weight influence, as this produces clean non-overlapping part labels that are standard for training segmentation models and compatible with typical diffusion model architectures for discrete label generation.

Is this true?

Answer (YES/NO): YES